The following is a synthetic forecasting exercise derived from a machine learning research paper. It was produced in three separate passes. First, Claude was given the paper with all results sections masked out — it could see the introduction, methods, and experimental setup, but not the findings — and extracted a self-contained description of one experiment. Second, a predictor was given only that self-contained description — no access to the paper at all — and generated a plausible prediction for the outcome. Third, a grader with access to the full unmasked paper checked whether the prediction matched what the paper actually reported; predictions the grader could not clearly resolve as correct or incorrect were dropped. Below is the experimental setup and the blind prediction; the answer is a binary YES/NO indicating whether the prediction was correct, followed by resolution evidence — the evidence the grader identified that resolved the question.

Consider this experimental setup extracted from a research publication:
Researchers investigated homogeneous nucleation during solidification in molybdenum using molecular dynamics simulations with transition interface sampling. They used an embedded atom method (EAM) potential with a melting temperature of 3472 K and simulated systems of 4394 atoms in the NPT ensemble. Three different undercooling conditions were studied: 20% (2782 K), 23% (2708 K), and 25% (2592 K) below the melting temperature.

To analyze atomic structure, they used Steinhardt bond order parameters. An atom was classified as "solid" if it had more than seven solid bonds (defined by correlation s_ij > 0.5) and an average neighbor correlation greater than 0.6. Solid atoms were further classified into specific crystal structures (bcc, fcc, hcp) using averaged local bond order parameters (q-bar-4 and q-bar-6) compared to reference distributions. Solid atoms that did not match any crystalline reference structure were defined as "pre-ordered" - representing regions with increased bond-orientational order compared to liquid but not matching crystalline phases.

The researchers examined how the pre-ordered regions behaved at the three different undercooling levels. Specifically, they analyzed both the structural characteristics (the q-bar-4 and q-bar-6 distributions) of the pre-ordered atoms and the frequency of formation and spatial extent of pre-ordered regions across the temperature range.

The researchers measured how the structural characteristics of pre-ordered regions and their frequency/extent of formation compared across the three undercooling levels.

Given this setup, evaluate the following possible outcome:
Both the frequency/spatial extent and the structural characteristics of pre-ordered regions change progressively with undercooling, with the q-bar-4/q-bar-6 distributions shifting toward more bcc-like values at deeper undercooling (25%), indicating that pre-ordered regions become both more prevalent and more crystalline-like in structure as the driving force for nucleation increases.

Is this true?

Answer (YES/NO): NO